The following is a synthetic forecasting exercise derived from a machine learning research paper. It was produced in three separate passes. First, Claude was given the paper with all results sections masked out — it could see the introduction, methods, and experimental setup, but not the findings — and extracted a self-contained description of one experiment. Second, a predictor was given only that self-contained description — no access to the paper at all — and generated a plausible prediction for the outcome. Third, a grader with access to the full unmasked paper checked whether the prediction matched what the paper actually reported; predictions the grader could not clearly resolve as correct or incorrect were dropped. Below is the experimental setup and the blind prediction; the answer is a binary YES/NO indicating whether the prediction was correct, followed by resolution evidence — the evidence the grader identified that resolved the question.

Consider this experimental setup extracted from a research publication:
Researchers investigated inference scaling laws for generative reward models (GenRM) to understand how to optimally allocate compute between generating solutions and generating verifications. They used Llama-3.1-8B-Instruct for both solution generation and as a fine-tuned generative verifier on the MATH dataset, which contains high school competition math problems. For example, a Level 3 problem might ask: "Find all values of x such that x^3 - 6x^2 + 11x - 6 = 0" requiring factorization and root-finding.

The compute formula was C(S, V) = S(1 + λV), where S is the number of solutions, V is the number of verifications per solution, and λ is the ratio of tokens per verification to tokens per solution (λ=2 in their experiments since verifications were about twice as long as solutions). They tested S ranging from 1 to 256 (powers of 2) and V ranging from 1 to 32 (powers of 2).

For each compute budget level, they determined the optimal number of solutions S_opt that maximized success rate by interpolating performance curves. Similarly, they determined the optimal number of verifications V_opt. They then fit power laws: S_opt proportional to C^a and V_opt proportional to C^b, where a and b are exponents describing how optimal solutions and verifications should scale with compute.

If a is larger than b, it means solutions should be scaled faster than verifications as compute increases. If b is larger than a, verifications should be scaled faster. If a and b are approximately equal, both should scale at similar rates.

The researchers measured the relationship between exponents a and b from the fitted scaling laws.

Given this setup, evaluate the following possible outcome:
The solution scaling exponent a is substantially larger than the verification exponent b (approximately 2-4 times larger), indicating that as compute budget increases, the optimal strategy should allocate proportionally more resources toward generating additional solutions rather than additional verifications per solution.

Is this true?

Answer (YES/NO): NO